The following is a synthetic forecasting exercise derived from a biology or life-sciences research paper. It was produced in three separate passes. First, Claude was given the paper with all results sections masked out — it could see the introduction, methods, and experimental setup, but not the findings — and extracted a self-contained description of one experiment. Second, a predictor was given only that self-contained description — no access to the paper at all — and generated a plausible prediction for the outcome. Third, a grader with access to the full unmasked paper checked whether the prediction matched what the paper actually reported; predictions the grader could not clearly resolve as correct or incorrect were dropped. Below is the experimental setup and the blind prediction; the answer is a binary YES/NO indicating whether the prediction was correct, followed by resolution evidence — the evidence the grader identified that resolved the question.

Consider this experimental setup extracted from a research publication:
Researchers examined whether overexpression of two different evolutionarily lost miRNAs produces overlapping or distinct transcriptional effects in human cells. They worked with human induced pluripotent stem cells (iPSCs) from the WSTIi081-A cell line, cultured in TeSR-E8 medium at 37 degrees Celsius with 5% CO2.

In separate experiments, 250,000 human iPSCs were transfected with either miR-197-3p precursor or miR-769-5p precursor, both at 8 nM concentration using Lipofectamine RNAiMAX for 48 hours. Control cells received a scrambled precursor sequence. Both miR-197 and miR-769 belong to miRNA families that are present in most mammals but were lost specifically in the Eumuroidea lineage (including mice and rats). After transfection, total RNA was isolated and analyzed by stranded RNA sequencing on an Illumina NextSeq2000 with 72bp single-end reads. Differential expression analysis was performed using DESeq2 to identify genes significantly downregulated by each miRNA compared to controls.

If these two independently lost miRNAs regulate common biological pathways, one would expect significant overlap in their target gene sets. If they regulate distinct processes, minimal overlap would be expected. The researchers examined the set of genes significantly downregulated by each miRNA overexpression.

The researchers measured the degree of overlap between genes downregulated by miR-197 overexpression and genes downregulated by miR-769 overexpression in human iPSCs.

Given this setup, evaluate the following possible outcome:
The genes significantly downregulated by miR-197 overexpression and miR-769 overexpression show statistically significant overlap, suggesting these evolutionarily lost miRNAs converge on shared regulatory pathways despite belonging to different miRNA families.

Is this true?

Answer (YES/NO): NO